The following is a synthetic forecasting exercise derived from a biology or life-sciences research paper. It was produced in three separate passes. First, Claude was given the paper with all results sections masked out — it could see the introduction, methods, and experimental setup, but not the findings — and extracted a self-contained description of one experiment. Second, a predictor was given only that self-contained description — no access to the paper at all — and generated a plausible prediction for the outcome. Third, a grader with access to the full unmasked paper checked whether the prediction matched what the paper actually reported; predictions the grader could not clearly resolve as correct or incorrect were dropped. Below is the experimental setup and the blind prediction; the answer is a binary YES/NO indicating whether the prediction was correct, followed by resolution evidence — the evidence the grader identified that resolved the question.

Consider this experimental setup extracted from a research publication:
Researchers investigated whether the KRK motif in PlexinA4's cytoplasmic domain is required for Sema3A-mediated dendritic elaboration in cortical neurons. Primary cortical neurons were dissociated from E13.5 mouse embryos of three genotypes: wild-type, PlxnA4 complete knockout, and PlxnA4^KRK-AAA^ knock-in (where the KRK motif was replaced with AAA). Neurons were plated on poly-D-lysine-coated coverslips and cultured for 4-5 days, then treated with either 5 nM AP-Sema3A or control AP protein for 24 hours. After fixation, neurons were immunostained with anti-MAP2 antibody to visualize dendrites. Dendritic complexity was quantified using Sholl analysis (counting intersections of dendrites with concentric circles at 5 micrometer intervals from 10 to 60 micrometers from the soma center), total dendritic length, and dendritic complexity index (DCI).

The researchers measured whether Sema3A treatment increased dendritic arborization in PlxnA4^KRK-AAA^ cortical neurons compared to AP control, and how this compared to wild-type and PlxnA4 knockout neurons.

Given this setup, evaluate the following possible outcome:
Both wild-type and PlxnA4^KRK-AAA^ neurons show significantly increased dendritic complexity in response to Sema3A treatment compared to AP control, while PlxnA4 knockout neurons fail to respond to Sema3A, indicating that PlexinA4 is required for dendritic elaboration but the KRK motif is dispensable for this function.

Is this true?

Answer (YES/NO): NO